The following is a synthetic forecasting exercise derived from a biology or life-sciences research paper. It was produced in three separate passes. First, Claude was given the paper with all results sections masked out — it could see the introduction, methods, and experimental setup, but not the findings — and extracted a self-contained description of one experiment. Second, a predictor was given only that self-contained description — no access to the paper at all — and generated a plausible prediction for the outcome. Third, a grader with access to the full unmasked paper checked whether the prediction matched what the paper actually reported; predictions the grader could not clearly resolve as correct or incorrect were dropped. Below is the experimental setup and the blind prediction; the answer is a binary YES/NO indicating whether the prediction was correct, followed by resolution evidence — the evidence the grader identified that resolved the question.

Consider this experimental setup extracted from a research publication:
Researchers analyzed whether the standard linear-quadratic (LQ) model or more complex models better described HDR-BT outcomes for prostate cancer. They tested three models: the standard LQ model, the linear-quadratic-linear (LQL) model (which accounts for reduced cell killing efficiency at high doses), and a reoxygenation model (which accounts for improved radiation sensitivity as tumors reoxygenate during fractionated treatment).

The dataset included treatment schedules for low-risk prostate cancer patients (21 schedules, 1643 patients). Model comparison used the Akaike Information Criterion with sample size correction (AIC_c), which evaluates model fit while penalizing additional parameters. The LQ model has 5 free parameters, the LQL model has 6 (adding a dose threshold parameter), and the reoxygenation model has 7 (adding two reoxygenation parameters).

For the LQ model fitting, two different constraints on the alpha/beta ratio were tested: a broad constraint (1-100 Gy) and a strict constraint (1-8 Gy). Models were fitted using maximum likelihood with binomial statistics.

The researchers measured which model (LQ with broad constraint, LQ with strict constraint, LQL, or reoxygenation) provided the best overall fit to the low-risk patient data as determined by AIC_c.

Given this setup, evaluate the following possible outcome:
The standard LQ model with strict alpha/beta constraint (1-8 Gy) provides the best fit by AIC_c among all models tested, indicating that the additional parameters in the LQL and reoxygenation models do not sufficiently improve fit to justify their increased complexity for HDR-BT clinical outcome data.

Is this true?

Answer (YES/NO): NO